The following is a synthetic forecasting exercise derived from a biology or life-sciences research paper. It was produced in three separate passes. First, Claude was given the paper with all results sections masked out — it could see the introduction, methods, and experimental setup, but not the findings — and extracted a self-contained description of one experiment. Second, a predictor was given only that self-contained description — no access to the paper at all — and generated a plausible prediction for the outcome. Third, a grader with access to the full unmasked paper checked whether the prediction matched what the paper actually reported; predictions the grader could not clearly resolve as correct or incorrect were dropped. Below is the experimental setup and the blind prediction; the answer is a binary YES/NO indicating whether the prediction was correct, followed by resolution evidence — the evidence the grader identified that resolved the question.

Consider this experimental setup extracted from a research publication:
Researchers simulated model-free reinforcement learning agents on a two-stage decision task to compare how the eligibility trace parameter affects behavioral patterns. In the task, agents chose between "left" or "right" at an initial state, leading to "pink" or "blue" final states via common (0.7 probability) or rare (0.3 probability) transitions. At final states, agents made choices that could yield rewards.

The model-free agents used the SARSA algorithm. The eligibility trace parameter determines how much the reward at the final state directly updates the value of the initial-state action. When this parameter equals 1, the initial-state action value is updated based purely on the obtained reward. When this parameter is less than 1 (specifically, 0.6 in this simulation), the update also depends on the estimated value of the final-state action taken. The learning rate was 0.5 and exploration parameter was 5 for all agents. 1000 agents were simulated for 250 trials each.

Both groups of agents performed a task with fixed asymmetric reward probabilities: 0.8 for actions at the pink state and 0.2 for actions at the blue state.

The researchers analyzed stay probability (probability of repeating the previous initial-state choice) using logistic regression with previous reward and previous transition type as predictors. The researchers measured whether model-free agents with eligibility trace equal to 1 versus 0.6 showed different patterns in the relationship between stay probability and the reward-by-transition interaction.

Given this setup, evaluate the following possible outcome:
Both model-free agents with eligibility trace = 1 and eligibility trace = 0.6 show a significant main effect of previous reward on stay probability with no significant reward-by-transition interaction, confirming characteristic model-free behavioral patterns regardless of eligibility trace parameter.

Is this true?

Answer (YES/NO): NO